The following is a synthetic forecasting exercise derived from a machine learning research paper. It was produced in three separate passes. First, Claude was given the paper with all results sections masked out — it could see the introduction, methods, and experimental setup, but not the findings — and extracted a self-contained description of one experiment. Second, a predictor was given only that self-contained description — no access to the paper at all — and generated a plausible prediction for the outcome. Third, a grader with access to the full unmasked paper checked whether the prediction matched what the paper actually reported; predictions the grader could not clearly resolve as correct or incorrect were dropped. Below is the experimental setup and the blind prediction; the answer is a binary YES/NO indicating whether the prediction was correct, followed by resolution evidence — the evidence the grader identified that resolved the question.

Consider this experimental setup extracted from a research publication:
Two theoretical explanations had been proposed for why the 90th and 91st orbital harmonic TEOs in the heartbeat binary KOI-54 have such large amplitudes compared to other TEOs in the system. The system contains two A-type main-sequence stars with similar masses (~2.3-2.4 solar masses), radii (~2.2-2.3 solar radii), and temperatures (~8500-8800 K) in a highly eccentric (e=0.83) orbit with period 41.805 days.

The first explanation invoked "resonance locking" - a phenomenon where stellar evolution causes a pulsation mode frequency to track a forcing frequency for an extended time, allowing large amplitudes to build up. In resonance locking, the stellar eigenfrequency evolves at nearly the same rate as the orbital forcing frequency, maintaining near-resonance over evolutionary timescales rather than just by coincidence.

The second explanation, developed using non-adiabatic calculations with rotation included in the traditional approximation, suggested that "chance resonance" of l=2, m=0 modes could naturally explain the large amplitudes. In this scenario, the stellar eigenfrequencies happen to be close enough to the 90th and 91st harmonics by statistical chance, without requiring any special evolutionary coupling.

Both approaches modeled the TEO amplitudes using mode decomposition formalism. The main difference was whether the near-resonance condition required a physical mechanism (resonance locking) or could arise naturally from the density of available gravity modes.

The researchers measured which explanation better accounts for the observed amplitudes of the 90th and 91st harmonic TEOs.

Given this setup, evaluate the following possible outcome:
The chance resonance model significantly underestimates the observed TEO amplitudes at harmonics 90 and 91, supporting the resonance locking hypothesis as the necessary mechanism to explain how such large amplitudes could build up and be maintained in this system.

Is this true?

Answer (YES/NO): NO